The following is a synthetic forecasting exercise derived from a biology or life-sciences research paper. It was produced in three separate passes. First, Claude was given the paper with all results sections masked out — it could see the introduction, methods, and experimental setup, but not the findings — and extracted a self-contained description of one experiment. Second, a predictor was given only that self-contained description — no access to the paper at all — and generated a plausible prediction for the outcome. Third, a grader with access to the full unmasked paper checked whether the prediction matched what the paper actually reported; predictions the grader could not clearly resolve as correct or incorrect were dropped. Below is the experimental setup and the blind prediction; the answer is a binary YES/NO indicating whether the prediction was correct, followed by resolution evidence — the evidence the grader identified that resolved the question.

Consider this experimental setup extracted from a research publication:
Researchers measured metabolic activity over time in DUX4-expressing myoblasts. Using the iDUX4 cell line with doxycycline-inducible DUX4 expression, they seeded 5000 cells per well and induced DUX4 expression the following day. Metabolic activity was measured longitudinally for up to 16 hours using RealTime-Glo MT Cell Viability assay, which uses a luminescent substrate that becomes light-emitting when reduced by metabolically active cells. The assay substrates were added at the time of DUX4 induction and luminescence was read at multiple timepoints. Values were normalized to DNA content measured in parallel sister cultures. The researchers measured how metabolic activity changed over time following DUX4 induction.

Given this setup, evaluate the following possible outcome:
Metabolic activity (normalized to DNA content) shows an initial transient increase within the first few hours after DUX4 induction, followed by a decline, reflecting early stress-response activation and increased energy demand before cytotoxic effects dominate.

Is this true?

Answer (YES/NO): NO